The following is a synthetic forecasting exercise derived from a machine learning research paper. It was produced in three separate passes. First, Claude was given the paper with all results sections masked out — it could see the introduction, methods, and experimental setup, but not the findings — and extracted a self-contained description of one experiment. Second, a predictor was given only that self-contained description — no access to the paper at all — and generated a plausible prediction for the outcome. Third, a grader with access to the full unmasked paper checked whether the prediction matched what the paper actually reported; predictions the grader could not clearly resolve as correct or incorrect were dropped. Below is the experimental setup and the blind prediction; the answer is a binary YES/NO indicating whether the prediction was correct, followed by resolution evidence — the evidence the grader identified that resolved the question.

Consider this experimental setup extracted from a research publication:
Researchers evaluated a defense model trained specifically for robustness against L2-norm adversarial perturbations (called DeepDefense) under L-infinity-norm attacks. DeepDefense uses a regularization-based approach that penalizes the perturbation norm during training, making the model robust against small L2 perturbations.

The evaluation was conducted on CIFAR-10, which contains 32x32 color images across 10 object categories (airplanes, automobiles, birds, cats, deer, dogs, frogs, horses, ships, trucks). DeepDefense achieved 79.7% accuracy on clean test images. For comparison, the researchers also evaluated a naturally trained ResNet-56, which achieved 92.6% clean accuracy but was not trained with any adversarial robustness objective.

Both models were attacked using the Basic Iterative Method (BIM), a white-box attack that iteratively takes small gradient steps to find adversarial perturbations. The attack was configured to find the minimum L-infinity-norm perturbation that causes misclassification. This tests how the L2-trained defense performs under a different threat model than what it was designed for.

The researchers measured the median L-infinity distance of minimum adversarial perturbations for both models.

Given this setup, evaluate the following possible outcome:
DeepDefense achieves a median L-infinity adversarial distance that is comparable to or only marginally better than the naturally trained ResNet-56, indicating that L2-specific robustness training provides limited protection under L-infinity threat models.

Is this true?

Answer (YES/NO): NO